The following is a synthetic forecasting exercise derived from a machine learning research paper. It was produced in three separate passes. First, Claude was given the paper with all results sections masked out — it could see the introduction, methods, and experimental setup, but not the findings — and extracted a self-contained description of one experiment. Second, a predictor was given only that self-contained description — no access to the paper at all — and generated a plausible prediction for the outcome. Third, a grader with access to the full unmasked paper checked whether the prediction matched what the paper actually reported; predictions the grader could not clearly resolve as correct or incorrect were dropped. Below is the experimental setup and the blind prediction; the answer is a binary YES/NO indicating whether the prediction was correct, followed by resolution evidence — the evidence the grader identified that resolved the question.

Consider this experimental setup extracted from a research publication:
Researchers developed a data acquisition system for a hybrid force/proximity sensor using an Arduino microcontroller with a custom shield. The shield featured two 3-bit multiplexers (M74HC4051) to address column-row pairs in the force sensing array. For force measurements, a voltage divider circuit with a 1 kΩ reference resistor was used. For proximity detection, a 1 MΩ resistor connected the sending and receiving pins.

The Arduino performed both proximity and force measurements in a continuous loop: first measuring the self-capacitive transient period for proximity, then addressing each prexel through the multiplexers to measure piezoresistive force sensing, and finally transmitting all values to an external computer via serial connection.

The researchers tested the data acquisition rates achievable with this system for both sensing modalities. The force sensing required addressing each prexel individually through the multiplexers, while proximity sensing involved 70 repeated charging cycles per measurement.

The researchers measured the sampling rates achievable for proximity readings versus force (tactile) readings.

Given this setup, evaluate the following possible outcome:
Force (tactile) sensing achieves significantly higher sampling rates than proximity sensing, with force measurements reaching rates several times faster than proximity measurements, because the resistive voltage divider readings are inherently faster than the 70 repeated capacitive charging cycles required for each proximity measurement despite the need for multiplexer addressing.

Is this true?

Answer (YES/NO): YES